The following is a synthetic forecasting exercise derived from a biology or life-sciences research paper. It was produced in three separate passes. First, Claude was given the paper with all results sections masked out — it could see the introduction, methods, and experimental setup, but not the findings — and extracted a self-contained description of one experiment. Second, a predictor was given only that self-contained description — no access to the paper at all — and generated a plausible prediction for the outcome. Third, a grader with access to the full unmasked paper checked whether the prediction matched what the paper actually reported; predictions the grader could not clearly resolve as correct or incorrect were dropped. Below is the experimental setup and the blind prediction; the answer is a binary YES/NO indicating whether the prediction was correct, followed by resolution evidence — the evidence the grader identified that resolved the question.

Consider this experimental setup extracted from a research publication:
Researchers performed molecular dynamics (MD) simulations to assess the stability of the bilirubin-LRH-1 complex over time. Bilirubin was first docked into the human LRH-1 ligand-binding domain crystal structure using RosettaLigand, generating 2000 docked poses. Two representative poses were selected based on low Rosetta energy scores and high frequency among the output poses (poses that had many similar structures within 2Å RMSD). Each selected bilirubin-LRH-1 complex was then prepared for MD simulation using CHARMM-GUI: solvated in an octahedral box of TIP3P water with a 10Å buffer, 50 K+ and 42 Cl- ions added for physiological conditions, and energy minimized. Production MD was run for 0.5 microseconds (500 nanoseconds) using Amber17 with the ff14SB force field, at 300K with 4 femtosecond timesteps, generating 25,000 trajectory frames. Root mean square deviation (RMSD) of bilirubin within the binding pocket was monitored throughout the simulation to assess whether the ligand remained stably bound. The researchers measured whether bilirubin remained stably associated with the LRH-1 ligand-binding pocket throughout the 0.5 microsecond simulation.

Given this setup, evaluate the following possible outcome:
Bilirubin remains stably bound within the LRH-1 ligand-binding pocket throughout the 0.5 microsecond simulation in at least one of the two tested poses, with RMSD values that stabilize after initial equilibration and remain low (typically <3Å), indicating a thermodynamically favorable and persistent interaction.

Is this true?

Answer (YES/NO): YES